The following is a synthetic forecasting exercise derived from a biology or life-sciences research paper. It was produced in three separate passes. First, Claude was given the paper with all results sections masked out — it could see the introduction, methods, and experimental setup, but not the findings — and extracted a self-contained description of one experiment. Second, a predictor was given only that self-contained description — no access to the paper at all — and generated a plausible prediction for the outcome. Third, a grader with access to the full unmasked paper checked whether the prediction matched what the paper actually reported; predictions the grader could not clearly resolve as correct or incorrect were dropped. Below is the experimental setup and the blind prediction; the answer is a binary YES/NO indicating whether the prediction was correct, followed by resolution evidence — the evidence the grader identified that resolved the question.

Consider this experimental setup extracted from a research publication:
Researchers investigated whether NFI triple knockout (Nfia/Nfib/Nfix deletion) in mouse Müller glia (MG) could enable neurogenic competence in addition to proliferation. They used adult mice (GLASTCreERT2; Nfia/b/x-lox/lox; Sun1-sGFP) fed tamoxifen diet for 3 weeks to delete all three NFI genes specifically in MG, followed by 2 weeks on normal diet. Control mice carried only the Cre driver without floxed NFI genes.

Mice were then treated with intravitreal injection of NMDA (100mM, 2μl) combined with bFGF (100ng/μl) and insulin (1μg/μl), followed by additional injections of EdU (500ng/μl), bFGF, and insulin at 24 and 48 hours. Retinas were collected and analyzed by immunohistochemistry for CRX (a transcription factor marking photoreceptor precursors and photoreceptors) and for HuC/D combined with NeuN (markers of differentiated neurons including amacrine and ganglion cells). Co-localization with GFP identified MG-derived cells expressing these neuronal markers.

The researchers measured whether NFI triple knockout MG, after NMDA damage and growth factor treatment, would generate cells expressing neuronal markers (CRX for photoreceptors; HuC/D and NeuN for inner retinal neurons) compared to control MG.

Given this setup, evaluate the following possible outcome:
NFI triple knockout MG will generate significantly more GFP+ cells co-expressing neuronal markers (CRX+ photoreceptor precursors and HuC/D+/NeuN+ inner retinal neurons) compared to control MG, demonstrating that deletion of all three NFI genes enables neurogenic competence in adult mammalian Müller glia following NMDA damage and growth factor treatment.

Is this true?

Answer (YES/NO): YES